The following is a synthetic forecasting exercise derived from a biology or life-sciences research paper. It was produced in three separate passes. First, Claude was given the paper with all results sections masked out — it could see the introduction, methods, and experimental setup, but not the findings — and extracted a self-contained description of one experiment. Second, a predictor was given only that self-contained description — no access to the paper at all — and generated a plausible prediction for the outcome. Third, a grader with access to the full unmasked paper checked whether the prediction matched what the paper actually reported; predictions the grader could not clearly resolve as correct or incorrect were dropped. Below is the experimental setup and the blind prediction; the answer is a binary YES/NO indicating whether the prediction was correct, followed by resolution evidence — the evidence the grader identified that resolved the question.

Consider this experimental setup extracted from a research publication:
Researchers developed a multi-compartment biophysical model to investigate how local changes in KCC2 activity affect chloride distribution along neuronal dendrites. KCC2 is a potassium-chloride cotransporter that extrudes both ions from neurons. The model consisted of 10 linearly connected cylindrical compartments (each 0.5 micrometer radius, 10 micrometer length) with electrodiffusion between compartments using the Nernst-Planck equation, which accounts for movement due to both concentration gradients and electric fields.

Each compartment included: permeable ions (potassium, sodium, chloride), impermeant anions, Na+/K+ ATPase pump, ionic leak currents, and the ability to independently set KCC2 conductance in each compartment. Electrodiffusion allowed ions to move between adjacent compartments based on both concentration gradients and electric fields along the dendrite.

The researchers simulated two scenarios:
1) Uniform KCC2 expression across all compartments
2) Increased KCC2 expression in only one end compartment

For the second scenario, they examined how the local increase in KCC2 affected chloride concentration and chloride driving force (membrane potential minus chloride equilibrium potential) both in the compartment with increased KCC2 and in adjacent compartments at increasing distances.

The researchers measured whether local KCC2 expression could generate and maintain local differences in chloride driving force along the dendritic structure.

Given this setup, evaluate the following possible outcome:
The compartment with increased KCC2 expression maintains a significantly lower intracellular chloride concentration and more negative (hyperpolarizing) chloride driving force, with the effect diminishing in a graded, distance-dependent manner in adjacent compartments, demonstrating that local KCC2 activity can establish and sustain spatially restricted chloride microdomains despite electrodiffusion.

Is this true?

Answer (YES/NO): NO